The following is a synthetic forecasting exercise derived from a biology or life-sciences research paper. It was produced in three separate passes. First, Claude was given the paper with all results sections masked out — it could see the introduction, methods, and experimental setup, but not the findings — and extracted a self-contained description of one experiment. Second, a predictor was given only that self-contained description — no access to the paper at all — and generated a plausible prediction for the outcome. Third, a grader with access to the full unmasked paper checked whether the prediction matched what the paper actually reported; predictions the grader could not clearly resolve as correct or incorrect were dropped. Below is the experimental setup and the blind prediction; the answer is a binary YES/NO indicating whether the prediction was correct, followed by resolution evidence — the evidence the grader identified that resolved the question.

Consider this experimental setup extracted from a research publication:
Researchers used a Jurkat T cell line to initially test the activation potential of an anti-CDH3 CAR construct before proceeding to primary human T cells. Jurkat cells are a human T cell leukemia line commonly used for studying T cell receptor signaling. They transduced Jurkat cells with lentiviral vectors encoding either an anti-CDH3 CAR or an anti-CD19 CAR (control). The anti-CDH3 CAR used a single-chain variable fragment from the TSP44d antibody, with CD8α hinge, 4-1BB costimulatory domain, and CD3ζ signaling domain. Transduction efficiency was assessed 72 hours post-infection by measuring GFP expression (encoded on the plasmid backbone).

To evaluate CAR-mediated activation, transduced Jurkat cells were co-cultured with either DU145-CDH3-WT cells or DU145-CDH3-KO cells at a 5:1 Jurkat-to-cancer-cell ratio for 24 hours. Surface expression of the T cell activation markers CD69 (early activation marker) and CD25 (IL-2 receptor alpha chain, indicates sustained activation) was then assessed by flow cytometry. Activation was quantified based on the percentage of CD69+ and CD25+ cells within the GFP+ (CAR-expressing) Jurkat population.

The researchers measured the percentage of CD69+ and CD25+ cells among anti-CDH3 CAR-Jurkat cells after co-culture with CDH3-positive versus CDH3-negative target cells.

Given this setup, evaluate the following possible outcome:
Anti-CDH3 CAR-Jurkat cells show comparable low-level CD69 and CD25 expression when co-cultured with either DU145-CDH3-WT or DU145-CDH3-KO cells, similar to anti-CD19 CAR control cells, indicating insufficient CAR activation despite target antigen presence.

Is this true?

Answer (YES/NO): NO